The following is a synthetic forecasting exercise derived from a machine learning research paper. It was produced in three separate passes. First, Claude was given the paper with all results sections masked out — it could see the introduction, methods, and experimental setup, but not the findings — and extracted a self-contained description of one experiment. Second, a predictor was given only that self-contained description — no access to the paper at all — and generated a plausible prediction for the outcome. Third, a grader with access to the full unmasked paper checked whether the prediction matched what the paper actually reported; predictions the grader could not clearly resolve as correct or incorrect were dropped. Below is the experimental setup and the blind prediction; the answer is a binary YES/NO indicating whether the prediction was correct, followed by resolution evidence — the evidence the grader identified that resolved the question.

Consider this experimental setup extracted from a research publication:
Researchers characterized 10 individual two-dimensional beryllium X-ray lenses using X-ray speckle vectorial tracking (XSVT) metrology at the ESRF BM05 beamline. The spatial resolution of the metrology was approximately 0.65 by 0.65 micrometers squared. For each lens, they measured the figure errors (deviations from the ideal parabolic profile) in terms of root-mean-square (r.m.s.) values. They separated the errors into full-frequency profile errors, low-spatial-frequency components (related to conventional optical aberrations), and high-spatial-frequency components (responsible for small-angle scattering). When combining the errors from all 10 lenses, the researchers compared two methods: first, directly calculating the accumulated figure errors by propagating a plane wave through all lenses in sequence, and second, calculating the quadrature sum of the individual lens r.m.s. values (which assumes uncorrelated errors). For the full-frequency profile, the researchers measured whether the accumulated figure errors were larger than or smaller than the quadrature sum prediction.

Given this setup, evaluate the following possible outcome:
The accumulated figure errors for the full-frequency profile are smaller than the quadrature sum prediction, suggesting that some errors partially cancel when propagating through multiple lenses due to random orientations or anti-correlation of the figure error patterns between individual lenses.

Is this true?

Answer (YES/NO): NO